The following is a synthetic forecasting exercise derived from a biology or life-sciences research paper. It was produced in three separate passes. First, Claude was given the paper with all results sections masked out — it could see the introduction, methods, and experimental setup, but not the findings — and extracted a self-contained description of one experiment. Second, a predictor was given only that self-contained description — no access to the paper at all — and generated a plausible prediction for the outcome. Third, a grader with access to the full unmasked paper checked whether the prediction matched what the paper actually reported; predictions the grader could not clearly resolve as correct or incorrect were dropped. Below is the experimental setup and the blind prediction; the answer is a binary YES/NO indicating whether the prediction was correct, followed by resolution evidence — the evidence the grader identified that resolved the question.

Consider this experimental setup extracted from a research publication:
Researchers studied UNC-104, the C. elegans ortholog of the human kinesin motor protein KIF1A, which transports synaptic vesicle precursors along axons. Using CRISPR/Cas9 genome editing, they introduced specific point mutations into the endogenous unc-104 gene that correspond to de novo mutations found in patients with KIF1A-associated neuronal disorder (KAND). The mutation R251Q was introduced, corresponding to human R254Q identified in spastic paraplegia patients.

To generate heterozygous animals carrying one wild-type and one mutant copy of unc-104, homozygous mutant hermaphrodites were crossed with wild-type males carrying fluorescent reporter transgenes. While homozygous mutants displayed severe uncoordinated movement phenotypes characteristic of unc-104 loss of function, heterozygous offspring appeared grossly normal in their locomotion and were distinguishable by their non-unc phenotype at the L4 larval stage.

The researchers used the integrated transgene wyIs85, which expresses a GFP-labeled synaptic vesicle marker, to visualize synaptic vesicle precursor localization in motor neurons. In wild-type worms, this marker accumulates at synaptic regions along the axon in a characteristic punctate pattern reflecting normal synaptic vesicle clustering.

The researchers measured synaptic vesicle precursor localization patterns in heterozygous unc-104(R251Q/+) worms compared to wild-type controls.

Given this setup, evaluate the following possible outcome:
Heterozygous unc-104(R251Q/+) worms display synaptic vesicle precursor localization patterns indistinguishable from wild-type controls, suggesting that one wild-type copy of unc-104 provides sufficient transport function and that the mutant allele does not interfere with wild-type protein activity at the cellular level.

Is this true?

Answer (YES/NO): NO